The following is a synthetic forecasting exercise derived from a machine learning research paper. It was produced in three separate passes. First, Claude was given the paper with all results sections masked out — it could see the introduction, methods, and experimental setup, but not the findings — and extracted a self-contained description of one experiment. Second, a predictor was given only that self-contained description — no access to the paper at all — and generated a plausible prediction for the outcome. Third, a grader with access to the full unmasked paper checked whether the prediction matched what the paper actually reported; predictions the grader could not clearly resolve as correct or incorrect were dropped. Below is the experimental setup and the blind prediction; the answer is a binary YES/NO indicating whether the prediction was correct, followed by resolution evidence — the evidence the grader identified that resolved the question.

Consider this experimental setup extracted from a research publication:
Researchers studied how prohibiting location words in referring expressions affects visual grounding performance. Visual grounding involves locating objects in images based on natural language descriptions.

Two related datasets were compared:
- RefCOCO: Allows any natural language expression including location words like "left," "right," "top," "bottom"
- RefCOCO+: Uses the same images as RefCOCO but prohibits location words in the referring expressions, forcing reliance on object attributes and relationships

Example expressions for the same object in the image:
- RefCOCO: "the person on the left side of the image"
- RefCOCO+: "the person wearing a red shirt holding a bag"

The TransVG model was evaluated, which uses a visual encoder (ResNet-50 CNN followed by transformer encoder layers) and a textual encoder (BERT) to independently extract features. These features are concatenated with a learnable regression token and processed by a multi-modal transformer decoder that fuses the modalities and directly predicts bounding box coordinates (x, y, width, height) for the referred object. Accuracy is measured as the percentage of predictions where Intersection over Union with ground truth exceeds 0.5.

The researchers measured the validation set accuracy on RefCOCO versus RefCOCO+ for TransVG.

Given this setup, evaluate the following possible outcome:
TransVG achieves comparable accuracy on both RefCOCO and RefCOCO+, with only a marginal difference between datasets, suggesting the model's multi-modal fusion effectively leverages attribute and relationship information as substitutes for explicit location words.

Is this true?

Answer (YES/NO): NO